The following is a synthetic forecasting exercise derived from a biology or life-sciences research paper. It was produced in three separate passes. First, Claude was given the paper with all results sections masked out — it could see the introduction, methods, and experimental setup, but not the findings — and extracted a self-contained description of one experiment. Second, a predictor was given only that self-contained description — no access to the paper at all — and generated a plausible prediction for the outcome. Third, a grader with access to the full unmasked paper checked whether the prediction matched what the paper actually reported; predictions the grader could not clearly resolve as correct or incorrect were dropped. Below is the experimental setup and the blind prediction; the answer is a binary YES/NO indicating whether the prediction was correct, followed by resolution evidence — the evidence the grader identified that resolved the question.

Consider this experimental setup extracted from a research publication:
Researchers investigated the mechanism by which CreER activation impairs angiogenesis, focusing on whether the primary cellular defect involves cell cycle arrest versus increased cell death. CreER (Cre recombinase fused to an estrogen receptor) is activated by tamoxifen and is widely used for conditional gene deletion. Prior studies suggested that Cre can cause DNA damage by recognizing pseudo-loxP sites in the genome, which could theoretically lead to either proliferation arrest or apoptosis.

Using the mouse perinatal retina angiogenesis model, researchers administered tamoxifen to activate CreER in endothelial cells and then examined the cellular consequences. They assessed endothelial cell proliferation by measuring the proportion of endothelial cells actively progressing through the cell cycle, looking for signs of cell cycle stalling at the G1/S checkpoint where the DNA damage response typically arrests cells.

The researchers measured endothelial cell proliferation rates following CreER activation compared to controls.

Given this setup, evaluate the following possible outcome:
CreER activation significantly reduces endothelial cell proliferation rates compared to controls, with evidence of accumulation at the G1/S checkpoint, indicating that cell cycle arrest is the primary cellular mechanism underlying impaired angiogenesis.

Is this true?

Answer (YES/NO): YES